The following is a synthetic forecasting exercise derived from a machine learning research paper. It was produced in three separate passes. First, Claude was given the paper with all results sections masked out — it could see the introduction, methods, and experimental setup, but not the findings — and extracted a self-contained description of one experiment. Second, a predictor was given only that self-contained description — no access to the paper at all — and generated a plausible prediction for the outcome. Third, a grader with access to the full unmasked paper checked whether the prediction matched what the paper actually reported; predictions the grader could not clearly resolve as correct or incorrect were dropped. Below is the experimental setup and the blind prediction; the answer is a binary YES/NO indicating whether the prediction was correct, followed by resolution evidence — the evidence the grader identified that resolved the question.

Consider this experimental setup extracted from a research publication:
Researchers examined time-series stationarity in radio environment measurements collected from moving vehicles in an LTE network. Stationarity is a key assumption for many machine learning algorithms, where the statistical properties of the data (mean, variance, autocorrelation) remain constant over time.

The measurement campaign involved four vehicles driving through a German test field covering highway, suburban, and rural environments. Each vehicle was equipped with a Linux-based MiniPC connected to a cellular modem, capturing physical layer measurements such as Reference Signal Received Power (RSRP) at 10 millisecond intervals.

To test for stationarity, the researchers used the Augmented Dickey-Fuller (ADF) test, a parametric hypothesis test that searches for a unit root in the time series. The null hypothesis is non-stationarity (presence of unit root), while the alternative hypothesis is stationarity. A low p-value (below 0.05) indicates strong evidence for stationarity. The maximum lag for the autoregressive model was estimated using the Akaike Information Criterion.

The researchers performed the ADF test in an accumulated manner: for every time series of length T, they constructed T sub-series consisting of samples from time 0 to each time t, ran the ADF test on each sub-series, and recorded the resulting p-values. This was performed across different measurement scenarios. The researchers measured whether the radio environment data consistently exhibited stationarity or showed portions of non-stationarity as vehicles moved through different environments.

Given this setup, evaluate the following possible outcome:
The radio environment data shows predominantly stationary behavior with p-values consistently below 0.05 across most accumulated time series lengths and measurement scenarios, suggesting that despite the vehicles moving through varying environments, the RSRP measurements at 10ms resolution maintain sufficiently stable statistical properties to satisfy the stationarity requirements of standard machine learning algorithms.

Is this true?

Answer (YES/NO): NO